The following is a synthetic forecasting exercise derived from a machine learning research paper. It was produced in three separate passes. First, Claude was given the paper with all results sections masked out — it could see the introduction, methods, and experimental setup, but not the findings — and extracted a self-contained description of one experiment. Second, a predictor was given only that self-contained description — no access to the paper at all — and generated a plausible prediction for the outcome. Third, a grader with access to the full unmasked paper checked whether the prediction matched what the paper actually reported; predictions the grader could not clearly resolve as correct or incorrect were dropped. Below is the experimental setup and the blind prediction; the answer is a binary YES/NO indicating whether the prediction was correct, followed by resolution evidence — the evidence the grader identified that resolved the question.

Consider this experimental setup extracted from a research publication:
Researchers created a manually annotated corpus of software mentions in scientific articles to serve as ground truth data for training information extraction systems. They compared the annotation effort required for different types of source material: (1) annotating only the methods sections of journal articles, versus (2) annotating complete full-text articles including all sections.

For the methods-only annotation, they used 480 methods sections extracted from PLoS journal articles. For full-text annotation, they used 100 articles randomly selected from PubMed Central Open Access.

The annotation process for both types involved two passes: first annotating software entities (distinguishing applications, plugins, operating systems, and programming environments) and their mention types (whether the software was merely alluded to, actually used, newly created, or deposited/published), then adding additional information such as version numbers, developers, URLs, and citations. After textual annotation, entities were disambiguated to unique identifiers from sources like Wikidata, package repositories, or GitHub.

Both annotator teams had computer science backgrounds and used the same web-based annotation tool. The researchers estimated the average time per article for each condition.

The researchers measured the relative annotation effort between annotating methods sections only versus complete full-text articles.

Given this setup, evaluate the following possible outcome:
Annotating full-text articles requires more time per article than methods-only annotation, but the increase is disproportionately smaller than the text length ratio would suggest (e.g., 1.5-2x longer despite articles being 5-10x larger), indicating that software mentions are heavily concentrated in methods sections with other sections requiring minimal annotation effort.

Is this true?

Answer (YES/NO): YES